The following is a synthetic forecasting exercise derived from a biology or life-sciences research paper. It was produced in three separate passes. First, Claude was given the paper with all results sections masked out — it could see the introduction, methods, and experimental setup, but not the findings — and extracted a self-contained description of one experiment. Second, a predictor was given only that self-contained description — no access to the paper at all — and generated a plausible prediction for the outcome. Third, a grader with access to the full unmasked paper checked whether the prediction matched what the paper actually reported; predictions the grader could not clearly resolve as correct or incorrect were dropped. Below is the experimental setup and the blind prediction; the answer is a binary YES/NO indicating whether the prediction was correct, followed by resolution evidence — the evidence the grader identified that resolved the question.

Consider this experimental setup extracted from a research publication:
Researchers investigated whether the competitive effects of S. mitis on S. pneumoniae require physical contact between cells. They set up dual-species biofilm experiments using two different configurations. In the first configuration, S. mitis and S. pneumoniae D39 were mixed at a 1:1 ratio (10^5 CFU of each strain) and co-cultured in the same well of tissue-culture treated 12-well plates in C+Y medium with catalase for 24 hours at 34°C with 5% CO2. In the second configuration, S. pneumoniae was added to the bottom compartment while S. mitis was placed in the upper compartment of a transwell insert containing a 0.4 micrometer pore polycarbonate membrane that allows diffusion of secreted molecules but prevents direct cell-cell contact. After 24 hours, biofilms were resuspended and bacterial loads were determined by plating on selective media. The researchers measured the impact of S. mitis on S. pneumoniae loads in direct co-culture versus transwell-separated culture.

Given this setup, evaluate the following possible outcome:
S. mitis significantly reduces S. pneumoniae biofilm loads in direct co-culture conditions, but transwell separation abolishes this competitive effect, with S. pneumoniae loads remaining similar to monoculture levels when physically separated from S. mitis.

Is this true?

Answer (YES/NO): YES